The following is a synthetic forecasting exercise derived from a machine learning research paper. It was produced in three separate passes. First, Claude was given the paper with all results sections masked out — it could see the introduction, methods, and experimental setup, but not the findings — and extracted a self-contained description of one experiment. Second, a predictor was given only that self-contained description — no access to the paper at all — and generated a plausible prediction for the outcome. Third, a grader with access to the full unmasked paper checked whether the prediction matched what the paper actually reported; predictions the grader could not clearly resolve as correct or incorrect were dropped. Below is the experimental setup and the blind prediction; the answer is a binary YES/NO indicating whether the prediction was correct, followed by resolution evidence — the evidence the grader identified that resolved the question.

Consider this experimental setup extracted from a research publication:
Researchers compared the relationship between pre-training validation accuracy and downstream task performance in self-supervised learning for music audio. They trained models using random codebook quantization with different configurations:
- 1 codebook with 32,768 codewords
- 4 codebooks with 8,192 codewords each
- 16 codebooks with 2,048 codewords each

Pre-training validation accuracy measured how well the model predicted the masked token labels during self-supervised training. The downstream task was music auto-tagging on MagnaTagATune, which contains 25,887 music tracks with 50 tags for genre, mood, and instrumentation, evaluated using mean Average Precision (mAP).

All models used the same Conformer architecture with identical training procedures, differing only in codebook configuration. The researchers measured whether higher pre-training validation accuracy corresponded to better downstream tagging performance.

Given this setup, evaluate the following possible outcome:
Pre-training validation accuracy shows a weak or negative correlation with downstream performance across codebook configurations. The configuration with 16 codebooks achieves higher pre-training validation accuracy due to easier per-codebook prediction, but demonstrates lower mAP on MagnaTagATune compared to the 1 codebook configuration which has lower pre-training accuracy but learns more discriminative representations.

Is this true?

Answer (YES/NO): NO